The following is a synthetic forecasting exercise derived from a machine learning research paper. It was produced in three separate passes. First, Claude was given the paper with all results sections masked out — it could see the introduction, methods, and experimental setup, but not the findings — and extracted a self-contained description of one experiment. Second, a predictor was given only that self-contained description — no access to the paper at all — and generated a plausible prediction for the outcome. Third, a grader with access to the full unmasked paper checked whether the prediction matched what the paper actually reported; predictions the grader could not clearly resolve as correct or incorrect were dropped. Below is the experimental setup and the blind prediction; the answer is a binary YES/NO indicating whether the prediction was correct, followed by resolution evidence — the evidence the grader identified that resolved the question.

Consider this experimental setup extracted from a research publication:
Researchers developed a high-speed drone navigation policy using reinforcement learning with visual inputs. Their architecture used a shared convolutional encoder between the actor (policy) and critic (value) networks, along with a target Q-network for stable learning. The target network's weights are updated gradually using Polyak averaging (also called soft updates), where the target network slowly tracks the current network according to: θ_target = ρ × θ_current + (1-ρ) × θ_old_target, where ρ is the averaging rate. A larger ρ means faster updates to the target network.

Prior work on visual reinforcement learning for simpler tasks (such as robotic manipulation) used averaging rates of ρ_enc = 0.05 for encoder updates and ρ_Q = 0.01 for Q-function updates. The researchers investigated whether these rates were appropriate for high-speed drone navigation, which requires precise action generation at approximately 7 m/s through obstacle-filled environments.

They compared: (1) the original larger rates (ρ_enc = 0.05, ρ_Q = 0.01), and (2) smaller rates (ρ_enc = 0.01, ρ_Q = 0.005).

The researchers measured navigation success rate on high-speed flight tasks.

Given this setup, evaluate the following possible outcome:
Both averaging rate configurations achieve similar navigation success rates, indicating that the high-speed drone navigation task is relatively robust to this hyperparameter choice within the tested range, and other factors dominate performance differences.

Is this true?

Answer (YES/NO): NO